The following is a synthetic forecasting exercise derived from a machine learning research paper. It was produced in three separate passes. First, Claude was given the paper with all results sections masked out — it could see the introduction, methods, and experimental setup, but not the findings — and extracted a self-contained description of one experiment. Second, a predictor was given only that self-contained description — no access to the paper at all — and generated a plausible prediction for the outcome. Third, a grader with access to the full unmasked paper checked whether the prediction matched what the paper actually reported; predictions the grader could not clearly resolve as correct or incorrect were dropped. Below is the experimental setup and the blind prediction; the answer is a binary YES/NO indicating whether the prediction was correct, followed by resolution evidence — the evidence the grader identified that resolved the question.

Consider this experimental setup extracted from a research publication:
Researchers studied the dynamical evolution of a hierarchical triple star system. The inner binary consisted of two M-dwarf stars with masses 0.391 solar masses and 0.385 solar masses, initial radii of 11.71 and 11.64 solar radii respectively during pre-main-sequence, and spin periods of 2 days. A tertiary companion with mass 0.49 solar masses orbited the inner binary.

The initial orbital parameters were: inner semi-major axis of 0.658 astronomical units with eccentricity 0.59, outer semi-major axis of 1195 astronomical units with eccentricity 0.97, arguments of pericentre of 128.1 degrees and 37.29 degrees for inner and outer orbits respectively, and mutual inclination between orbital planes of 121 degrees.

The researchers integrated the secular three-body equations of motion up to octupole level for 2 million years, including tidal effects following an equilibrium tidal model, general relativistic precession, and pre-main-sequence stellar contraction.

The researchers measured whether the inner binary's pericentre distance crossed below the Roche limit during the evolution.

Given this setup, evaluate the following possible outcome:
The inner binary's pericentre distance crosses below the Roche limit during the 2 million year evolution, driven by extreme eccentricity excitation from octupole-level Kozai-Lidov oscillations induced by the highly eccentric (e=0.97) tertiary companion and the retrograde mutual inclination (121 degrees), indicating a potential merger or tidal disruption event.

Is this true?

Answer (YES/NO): NO